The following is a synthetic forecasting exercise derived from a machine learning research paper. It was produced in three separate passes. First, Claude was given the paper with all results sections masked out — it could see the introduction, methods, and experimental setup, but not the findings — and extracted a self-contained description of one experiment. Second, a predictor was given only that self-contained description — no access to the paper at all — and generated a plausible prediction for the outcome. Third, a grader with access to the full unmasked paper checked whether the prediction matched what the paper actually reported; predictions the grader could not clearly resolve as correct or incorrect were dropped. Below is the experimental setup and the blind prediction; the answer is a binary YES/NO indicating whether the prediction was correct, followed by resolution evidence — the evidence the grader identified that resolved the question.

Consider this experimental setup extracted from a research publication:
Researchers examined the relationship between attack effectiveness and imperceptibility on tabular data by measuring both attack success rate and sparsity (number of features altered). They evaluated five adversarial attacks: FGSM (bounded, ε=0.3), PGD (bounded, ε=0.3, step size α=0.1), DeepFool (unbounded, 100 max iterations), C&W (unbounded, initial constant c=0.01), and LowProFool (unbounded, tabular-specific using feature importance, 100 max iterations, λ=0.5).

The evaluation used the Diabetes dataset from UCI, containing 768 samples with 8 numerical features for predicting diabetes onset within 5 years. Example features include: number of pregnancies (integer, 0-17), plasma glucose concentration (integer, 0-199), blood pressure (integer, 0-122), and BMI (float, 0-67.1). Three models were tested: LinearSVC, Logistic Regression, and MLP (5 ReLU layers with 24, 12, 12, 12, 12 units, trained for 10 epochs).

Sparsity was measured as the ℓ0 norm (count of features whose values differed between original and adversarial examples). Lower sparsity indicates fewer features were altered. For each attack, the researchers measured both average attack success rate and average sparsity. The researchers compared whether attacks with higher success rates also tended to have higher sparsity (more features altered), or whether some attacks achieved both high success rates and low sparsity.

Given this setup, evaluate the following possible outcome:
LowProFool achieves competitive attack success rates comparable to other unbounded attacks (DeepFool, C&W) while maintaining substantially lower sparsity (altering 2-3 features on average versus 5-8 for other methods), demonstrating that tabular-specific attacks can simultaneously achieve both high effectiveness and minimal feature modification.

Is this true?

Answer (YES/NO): NO